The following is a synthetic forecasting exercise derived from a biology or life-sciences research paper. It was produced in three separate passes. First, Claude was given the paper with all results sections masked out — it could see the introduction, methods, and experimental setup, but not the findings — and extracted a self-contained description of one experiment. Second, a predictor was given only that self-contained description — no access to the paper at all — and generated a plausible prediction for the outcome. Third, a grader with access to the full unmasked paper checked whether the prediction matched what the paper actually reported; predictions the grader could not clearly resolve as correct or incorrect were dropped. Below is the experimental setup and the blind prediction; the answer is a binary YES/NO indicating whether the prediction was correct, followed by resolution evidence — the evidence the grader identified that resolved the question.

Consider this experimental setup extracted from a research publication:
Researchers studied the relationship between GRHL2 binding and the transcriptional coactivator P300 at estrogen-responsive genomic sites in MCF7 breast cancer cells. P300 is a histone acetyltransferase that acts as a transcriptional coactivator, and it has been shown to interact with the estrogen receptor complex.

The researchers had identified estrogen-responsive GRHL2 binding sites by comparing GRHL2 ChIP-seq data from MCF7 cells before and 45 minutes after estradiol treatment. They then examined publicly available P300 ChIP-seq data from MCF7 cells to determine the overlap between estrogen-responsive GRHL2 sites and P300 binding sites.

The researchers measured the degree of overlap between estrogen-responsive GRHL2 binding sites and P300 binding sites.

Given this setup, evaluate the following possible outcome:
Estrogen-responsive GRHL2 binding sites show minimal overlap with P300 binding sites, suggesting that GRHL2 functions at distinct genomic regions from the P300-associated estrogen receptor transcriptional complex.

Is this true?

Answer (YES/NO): NO